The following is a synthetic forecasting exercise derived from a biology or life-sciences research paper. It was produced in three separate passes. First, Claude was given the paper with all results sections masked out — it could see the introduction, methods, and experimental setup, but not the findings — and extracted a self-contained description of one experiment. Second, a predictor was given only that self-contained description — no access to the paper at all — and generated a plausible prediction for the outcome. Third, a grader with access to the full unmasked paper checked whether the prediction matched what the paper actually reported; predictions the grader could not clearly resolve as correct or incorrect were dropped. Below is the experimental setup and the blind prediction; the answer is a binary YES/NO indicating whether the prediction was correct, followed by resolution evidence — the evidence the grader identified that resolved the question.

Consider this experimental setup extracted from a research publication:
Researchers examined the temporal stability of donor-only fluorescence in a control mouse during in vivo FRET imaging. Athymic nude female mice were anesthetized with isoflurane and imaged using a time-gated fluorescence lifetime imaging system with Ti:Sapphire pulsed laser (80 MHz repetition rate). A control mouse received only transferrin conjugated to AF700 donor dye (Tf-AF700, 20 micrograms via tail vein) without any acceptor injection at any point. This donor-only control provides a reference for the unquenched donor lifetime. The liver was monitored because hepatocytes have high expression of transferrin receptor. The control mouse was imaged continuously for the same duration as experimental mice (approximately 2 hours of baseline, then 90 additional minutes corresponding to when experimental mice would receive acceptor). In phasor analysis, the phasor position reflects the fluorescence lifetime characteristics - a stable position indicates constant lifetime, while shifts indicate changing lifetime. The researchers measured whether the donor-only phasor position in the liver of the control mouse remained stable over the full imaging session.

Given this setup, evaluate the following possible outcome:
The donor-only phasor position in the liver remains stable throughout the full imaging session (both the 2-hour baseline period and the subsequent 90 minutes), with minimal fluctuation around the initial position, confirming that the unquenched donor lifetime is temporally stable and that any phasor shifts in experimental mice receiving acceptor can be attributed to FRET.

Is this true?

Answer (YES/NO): YES